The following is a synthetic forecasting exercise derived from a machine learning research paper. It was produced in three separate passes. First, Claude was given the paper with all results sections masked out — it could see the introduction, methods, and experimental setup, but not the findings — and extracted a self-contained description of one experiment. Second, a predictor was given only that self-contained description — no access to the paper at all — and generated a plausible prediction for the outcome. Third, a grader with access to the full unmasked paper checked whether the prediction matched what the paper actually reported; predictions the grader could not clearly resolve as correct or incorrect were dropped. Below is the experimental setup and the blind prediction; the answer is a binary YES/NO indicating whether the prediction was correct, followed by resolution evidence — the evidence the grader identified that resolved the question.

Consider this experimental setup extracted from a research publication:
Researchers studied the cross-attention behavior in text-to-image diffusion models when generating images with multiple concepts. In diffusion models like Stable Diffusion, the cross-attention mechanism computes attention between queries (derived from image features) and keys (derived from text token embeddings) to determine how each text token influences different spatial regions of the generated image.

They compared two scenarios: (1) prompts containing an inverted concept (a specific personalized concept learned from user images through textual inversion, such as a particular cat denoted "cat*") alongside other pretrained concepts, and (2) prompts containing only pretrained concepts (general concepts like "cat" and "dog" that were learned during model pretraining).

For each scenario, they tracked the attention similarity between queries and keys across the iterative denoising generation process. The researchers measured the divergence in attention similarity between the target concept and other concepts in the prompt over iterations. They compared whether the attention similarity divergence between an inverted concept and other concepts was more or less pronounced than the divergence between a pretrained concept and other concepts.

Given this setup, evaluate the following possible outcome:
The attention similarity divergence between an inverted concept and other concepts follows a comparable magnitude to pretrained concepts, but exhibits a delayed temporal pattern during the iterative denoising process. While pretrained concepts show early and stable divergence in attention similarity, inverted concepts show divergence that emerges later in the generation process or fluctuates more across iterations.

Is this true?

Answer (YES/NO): NO